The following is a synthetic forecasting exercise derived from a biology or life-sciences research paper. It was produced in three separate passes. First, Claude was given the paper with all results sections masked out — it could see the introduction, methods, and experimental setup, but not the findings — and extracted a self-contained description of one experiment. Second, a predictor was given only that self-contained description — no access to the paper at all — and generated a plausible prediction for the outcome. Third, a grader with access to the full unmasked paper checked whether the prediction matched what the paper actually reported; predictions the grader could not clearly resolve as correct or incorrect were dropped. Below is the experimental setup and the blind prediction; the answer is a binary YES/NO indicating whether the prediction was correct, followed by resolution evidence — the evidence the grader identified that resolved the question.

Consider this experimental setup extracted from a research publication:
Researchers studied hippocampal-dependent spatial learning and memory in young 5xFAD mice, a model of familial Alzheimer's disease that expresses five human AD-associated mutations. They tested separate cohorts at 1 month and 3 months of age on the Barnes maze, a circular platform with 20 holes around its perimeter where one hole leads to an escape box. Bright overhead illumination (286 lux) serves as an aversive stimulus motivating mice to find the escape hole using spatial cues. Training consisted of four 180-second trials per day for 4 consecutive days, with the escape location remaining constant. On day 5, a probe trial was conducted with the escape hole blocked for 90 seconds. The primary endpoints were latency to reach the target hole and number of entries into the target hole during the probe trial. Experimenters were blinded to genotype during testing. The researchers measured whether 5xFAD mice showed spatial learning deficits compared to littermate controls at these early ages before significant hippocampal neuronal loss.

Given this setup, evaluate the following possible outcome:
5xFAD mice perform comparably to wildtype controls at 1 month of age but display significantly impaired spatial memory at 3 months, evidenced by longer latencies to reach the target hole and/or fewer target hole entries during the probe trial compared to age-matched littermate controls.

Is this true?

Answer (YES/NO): YES